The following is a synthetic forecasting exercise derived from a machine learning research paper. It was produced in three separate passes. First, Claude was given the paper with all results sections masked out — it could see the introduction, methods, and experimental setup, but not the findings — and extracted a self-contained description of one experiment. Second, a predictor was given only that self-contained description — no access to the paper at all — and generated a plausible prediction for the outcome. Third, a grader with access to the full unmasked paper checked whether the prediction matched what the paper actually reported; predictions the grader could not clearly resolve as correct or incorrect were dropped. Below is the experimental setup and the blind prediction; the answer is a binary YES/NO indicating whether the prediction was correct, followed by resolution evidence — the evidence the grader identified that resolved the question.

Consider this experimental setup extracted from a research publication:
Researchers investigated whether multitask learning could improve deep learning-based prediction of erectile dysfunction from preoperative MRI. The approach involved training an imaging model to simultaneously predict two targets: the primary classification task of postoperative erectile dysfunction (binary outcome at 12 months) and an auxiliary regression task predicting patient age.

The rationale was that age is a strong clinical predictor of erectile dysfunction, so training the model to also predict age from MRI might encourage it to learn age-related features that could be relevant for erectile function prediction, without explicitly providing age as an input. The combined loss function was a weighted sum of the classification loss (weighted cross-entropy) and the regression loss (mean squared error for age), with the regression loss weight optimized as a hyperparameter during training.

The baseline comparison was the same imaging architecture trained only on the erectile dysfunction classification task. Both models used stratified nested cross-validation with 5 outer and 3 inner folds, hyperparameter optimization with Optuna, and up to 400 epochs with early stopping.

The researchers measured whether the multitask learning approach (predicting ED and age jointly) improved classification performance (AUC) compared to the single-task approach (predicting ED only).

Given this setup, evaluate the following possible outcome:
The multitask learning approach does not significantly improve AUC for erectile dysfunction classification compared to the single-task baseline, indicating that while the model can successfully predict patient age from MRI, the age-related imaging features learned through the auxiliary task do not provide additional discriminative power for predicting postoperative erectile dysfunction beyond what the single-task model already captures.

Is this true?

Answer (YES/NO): NO